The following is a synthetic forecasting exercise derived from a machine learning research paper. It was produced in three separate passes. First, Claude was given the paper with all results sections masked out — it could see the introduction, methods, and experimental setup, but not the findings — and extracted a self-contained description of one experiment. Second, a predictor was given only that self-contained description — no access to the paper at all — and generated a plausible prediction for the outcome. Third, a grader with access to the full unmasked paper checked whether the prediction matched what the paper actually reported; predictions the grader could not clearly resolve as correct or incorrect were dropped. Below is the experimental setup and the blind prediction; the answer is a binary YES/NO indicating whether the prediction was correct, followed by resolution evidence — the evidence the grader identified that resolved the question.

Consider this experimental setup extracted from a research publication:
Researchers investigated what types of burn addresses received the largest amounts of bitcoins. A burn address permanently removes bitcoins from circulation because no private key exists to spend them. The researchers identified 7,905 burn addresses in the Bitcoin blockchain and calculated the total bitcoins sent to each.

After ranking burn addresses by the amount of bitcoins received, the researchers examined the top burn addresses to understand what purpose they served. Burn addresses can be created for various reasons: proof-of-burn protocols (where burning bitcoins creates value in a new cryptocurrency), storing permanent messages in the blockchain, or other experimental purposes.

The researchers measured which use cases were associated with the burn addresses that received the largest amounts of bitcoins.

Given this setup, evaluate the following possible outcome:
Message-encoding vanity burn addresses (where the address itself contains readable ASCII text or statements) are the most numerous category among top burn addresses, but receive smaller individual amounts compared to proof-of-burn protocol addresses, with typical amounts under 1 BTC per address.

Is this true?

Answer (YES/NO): NO